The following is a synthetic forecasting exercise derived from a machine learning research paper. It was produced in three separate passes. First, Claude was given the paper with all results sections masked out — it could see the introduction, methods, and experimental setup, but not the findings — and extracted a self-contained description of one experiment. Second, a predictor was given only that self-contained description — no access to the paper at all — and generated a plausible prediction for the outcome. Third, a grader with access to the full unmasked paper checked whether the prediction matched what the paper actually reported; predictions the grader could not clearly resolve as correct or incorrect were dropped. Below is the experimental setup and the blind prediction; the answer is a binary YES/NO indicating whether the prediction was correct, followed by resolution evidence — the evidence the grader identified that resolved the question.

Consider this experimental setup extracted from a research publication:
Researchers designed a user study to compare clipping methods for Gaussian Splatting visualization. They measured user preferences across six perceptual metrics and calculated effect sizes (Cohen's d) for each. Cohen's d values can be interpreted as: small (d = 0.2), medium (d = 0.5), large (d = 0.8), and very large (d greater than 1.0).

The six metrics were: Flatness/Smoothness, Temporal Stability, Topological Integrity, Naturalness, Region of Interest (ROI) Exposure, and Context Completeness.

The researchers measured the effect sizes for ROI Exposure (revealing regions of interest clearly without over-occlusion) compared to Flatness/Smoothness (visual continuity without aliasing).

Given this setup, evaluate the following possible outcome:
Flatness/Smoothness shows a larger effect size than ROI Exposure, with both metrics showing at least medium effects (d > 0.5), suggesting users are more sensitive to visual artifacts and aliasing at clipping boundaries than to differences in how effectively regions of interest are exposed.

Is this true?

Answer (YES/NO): NO